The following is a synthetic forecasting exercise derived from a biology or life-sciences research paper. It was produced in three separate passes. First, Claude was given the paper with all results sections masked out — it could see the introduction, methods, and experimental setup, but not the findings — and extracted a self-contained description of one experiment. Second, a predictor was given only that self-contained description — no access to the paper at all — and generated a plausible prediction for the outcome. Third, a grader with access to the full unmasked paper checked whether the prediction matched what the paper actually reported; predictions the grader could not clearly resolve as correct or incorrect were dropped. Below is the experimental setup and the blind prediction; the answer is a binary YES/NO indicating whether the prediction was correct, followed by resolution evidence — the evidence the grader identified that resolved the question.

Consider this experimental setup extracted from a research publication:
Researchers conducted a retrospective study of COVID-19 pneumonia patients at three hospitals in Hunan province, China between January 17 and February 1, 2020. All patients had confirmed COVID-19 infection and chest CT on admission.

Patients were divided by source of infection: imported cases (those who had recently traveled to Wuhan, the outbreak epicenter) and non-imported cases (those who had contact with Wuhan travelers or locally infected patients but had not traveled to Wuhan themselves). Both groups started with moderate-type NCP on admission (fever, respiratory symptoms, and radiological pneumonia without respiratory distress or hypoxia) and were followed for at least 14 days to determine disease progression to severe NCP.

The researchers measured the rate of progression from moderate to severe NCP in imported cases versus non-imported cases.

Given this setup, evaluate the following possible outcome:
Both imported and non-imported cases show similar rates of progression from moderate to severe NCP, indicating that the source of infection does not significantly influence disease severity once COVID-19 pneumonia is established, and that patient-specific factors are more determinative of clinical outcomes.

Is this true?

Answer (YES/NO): YES